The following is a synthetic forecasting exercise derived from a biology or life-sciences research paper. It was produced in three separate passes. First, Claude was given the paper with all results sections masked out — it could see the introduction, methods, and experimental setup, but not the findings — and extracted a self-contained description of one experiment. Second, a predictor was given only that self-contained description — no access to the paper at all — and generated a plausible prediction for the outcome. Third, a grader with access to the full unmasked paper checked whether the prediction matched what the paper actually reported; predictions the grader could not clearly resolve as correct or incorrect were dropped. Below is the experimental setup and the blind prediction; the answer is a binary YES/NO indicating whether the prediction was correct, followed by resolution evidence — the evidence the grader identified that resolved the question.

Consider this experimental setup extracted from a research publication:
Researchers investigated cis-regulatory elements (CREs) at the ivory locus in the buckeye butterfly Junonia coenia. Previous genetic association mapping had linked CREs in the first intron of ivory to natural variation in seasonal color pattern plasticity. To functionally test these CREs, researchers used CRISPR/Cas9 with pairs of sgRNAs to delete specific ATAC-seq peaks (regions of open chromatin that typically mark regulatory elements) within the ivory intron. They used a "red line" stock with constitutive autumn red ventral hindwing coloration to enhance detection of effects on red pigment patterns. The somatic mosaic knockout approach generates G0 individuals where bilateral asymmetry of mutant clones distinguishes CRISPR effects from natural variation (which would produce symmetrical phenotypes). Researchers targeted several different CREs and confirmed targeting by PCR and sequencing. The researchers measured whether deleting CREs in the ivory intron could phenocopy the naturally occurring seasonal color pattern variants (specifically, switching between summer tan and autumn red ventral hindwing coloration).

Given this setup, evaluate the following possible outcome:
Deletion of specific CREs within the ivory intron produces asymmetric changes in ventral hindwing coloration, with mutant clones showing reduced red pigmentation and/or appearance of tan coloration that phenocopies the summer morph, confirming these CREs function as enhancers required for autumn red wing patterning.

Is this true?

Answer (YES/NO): YES